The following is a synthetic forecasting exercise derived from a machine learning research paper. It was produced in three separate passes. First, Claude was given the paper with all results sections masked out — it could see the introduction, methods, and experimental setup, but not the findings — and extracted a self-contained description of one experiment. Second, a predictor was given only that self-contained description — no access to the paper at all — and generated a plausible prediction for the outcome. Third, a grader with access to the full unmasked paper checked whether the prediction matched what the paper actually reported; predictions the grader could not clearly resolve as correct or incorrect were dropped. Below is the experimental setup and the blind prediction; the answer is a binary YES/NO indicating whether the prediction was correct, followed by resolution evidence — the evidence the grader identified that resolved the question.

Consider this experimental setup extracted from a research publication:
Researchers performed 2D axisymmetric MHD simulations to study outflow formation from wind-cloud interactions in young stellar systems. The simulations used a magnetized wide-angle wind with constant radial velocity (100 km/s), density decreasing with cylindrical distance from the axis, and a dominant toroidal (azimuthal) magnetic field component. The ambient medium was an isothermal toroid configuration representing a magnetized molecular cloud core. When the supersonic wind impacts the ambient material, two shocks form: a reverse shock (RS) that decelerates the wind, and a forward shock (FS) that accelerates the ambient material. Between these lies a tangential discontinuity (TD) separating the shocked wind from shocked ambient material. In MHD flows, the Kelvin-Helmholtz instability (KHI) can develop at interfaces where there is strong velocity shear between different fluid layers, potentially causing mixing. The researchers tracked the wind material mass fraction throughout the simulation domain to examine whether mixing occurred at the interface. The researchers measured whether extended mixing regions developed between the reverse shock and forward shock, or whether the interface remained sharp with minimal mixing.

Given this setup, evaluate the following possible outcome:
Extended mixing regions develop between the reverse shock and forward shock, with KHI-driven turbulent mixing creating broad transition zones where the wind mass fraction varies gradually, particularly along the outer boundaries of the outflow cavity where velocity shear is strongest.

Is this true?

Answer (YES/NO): YES